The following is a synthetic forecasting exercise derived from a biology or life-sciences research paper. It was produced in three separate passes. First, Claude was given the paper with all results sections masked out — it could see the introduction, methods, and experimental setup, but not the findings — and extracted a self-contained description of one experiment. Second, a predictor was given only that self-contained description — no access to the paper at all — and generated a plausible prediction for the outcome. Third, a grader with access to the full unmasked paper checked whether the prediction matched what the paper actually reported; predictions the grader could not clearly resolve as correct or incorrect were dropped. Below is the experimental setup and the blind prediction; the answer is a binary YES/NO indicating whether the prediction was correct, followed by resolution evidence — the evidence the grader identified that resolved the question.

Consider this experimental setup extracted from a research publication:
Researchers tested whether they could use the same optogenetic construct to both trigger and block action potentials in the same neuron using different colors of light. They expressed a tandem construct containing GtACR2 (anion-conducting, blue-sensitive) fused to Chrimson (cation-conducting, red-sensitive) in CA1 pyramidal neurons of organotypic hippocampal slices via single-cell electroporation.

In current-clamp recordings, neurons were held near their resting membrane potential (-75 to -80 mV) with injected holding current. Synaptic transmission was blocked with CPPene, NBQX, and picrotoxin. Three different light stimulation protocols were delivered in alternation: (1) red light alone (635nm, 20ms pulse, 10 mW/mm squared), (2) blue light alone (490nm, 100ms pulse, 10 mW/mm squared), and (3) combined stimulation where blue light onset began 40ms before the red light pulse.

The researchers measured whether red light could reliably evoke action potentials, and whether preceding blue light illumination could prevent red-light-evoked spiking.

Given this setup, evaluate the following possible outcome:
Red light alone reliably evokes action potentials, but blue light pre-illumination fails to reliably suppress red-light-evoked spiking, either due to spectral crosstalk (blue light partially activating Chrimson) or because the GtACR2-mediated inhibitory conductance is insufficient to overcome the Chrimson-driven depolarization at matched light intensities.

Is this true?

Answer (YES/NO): NO